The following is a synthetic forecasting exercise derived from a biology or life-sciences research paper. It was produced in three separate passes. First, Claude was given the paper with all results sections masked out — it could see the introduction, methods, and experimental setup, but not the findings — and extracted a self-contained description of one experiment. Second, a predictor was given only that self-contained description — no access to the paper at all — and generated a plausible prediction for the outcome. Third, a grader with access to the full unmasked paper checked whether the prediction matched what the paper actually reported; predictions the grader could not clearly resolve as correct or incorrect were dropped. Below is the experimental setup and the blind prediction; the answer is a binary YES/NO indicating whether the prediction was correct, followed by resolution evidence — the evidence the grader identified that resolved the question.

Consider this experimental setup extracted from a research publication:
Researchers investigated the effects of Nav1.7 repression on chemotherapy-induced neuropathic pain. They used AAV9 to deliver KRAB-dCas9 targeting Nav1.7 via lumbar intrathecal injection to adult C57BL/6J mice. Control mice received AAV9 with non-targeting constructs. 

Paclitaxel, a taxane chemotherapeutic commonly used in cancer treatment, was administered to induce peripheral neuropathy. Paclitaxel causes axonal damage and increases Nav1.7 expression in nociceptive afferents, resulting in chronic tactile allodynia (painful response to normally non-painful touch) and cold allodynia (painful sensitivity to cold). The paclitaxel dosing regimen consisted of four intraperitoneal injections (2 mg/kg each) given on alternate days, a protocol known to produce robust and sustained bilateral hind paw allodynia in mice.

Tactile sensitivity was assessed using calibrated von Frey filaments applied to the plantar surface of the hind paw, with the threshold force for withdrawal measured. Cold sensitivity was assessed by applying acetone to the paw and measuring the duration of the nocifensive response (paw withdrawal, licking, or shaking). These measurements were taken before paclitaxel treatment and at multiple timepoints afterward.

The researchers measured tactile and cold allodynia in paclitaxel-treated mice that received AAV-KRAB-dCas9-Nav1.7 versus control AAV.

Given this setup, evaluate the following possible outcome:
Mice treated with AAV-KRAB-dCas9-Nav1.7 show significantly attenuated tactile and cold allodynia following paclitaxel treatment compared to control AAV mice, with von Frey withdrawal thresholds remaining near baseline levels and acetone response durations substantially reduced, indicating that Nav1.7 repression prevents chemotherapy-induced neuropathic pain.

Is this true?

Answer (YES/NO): NO